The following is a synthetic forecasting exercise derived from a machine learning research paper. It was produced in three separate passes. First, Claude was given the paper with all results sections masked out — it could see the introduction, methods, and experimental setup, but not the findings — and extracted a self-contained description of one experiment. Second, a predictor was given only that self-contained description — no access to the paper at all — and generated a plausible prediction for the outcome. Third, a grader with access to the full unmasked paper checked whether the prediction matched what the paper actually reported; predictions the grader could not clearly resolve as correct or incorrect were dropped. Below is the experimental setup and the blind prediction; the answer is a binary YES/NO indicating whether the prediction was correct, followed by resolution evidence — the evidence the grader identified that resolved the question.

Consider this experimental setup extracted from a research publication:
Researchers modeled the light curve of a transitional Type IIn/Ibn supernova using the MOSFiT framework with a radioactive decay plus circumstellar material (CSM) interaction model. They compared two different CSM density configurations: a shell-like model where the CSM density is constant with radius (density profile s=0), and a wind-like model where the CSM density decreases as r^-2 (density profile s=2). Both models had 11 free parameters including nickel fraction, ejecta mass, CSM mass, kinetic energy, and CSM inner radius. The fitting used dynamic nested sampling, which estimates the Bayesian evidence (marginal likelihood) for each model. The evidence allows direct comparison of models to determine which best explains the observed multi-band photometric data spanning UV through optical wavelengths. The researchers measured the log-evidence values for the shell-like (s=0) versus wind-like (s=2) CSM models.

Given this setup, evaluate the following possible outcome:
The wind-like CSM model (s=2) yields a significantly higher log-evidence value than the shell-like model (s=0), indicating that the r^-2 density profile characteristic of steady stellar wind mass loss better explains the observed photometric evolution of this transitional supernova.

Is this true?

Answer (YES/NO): YES